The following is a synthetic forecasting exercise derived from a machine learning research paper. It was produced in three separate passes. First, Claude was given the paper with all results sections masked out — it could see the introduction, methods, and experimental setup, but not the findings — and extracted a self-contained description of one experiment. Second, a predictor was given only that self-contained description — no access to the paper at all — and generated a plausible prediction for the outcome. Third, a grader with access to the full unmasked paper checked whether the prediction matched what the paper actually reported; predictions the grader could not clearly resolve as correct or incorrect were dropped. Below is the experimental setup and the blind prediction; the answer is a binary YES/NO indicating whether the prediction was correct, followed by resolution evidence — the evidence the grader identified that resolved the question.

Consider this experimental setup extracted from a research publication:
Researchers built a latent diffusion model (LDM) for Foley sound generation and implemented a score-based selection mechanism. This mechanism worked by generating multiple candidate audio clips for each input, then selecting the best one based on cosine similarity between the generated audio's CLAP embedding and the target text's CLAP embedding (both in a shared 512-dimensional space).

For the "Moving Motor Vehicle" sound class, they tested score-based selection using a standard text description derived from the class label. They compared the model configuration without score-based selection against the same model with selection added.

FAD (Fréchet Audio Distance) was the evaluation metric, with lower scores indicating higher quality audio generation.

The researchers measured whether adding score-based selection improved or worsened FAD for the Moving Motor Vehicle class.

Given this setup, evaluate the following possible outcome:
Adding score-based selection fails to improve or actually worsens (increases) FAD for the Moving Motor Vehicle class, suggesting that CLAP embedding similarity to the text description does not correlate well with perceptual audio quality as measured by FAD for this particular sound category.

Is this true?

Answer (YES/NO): YES